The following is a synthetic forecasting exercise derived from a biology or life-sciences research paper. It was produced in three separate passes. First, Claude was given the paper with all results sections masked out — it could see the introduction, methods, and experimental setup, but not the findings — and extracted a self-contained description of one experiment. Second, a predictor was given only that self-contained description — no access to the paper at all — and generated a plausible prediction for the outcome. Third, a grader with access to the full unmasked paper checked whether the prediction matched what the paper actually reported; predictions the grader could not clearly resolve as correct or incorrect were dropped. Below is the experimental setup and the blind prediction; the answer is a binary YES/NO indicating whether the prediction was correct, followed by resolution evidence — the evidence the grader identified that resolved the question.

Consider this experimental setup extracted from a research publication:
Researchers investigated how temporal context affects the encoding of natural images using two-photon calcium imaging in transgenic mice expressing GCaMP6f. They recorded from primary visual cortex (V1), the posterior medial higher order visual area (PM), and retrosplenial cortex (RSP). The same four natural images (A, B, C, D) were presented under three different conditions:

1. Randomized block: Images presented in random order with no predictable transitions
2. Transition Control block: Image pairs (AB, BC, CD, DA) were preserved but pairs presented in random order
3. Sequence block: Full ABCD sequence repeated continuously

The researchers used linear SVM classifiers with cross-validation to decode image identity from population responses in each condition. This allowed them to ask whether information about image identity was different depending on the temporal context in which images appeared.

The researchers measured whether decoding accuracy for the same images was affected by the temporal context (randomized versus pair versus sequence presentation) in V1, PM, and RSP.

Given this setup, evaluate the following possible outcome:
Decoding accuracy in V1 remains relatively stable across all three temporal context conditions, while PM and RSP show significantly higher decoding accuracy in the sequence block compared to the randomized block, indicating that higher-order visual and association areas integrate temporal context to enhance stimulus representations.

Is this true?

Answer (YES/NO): NO